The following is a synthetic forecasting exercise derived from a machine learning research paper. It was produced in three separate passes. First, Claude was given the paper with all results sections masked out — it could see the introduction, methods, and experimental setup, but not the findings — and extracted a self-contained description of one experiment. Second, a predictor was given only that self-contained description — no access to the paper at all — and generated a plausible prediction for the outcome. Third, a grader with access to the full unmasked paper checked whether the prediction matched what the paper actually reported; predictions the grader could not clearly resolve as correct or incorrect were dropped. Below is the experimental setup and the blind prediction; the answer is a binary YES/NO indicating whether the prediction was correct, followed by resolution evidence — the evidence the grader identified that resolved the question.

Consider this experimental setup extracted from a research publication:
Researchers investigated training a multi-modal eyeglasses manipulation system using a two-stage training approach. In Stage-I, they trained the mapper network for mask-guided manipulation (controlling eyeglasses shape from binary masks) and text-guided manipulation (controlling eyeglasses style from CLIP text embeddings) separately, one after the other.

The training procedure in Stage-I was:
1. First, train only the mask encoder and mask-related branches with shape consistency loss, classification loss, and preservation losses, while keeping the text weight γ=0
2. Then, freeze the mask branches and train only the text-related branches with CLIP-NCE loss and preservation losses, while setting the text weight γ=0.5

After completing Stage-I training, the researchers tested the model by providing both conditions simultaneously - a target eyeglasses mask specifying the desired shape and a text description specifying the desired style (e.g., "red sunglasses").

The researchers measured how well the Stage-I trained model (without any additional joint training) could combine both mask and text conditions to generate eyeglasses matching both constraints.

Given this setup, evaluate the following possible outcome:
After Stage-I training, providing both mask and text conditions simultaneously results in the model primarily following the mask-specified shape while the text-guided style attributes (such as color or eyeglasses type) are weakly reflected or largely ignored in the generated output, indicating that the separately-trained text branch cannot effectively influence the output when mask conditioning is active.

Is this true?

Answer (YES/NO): NO